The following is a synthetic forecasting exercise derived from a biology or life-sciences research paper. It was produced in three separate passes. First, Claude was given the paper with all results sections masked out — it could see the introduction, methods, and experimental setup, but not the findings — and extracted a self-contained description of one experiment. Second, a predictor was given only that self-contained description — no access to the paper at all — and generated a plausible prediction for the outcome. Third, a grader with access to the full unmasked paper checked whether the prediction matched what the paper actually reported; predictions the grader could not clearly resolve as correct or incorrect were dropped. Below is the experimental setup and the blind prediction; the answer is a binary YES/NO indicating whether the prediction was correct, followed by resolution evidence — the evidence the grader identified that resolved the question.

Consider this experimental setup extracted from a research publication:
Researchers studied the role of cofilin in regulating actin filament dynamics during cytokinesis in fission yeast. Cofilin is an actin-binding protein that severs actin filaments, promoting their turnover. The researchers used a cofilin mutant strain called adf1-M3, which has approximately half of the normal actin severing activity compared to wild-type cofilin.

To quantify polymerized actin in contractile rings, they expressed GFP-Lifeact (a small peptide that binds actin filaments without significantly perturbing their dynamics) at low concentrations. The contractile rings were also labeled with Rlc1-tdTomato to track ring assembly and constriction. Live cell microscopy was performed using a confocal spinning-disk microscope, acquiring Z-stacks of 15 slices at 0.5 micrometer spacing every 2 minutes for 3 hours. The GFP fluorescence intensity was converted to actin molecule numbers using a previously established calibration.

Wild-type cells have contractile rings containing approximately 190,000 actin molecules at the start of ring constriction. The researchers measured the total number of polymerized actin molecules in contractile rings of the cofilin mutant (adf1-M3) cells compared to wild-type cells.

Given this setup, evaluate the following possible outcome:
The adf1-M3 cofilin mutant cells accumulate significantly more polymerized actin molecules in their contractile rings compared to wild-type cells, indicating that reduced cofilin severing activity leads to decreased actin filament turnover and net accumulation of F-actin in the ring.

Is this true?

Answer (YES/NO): YES